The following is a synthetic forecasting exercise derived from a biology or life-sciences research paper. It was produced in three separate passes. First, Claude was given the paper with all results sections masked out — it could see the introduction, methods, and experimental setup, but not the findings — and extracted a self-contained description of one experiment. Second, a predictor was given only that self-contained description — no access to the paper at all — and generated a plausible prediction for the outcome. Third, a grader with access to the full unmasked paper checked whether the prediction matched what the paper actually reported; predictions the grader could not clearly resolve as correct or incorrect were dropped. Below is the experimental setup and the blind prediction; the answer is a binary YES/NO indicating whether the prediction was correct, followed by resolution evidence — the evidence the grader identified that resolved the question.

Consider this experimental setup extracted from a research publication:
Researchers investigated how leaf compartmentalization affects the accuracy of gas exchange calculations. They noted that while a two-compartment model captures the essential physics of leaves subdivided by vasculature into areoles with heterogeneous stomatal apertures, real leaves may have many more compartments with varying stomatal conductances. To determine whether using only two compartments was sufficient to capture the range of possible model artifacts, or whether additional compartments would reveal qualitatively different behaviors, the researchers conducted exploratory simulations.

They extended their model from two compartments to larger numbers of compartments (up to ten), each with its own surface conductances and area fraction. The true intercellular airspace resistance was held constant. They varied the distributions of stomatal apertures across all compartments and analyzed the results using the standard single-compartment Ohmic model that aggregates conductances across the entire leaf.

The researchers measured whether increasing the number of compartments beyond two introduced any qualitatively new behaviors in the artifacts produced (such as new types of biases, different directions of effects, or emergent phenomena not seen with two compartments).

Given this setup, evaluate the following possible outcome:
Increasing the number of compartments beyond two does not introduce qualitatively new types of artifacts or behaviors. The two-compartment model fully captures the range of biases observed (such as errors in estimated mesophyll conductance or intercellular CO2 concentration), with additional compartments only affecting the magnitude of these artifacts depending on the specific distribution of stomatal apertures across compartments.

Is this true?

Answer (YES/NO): YES